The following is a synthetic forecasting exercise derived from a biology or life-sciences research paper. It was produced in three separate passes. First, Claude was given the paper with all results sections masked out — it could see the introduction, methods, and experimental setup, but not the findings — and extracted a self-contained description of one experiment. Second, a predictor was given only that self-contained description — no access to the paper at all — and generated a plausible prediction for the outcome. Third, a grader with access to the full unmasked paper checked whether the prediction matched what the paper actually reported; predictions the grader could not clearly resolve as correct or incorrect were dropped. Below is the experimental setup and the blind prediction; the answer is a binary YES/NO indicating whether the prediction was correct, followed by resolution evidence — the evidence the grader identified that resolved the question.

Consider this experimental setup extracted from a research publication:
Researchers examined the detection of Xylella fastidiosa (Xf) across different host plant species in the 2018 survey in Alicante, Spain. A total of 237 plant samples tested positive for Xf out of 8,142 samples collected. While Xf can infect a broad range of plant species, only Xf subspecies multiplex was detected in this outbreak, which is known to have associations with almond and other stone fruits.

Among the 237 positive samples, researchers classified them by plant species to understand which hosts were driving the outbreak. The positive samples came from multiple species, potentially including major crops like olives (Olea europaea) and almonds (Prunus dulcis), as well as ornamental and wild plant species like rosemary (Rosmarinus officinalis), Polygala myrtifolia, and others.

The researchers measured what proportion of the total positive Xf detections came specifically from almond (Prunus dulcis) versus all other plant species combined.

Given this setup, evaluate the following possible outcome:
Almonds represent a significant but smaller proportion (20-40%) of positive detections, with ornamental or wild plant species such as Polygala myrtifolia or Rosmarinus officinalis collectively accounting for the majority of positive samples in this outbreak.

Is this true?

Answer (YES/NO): NO